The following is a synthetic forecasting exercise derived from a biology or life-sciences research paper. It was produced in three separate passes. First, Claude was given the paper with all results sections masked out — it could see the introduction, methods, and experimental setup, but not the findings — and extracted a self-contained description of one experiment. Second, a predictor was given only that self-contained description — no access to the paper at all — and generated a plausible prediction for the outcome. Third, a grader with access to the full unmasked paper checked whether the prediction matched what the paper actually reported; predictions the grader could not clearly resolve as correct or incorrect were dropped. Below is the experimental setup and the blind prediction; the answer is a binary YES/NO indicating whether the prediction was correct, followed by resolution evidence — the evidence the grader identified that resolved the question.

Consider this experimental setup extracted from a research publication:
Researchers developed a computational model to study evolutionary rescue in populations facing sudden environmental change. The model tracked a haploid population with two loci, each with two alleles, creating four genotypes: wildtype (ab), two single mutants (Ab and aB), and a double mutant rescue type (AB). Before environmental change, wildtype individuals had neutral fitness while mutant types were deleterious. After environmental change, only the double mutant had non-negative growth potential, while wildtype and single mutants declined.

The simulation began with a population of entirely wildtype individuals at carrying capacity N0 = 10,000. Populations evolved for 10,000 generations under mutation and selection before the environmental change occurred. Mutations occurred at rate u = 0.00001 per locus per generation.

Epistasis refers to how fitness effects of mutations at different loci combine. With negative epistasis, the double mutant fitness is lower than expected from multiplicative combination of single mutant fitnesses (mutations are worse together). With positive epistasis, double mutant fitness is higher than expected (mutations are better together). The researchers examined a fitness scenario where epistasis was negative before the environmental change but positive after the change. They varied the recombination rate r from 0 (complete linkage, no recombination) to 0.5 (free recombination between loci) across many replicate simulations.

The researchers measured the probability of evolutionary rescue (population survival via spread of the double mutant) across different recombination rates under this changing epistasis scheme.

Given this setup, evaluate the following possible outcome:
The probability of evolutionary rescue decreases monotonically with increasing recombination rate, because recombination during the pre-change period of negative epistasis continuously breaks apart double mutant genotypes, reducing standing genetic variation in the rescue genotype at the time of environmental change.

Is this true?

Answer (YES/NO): NO